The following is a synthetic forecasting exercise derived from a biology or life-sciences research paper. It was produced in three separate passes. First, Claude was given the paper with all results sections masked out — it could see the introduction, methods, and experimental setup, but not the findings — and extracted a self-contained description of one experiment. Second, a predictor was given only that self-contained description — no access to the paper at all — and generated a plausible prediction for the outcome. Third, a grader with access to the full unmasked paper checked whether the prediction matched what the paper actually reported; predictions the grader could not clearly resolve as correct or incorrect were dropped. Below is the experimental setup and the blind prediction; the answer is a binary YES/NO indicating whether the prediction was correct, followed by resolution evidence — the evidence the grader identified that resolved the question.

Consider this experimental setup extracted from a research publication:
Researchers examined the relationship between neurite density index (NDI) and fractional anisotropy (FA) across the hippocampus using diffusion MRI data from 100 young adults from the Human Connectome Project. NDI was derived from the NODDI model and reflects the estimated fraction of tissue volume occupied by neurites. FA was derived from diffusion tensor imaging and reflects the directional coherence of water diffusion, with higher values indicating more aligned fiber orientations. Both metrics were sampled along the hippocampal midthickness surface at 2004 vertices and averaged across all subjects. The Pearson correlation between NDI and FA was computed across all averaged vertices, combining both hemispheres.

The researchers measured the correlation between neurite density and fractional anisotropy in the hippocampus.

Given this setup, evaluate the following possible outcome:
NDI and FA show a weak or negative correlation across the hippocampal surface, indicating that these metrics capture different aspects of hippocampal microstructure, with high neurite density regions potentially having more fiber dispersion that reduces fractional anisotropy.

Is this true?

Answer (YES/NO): NO